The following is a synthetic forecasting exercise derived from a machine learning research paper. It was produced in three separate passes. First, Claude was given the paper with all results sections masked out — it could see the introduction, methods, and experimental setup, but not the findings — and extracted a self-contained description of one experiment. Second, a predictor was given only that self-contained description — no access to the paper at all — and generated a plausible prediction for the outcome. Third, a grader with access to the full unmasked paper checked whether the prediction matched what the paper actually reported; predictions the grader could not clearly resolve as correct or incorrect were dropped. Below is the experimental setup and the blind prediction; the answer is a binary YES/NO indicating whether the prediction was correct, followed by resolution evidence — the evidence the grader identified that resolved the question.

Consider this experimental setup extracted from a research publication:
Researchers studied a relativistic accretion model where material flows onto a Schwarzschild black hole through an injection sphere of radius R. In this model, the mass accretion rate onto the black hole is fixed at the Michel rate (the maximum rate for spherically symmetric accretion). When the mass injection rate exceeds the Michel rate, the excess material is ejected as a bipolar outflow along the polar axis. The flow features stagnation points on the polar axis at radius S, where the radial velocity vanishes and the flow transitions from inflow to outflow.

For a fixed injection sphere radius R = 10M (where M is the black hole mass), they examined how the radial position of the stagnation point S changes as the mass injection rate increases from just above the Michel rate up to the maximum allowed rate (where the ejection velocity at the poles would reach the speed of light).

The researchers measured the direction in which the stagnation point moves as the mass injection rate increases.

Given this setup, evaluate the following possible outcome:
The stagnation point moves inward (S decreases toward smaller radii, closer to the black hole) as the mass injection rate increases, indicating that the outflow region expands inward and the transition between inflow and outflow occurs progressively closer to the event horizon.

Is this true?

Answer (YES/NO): YES